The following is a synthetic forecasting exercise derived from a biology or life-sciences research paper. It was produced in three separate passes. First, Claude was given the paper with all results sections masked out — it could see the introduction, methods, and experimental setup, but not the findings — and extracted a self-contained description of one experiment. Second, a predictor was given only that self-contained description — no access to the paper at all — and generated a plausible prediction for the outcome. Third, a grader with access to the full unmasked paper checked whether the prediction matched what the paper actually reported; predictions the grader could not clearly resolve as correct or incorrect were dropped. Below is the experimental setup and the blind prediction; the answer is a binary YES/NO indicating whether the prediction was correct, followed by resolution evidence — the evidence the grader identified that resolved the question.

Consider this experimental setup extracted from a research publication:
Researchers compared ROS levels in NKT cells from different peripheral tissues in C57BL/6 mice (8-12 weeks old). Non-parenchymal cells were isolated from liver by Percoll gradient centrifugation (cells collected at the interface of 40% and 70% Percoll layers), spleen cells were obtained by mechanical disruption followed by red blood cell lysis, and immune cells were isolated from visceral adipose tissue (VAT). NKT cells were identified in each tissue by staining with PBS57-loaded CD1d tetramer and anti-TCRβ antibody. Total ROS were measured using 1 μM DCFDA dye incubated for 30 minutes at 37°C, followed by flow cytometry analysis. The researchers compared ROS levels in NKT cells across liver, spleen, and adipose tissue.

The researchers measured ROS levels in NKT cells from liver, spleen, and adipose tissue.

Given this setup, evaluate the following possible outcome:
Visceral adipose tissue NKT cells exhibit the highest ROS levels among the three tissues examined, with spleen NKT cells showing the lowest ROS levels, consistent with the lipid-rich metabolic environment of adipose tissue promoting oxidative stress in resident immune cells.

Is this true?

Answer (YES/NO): NO